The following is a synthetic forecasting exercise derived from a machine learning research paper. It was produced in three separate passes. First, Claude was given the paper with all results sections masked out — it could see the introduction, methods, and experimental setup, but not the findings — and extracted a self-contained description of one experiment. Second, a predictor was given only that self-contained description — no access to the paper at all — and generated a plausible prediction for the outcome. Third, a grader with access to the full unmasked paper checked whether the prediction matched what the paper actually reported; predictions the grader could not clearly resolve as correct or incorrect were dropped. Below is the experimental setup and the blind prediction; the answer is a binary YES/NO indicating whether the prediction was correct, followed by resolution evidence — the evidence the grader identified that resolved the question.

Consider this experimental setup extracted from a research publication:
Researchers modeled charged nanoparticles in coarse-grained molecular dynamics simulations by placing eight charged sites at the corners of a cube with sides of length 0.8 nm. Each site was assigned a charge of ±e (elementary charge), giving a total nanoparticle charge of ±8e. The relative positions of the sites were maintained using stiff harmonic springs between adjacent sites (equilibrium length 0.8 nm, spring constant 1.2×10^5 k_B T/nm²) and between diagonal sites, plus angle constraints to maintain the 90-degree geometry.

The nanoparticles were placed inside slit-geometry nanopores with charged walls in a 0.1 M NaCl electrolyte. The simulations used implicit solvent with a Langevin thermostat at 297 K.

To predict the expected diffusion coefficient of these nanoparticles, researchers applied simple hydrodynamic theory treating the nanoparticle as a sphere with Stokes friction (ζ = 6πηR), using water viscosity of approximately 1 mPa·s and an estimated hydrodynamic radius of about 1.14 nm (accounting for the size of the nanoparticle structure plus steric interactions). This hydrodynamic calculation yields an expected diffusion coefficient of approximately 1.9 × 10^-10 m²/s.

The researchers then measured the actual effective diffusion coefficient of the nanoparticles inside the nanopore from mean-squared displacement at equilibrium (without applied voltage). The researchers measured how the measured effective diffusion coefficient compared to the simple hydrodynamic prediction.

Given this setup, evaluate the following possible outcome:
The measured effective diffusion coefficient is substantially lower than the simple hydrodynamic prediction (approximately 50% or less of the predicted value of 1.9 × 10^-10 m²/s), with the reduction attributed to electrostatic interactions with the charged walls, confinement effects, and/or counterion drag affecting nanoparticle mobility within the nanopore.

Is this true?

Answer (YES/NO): YES